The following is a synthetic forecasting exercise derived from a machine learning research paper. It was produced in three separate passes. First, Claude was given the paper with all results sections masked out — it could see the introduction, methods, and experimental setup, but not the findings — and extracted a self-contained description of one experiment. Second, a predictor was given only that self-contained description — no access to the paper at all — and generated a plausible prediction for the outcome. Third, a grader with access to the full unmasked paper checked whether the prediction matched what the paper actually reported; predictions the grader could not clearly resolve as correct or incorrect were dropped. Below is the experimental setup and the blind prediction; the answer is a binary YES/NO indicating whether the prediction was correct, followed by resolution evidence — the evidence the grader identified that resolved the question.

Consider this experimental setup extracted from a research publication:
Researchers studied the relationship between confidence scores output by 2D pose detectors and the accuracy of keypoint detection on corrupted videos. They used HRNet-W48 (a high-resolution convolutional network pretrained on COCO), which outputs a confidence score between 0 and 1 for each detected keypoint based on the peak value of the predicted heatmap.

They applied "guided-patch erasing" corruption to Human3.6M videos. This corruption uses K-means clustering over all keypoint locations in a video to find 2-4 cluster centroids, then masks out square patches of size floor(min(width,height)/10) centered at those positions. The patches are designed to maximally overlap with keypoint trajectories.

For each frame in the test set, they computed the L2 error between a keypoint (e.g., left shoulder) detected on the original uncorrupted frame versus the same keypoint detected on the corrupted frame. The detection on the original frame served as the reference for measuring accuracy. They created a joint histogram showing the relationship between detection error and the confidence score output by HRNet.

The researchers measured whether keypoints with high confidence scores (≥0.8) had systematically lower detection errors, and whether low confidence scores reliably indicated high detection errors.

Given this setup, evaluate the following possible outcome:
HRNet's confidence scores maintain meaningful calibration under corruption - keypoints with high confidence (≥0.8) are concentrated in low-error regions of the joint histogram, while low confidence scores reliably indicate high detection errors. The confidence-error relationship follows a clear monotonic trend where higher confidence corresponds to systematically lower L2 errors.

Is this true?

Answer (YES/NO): NO